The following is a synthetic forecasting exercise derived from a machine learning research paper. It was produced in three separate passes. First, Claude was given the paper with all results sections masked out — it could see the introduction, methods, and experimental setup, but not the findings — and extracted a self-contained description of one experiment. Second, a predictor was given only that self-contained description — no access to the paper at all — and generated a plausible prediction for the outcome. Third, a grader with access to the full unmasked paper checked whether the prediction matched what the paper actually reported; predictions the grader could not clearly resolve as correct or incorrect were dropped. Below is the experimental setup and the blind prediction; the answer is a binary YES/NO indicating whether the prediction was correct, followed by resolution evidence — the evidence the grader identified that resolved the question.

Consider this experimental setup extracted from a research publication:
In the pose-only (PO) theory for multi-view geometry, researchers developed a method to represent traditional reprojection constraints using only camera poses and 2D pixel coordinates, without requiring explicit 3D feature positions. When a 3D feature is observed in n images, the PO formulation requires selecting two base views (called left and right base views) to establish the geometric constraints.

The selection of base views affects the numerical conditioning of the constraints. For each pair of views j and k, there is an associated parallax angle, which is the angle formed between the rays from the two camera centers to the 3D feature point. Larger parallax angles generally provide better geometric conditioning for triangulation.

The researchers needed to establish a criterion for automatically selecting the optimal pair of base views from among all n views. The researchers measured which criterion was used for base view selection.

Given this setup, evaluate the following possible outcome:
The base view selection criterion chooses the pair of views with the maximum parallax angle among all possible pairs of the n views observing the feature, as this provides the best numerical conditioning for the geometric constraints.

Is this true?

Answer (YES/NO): YES